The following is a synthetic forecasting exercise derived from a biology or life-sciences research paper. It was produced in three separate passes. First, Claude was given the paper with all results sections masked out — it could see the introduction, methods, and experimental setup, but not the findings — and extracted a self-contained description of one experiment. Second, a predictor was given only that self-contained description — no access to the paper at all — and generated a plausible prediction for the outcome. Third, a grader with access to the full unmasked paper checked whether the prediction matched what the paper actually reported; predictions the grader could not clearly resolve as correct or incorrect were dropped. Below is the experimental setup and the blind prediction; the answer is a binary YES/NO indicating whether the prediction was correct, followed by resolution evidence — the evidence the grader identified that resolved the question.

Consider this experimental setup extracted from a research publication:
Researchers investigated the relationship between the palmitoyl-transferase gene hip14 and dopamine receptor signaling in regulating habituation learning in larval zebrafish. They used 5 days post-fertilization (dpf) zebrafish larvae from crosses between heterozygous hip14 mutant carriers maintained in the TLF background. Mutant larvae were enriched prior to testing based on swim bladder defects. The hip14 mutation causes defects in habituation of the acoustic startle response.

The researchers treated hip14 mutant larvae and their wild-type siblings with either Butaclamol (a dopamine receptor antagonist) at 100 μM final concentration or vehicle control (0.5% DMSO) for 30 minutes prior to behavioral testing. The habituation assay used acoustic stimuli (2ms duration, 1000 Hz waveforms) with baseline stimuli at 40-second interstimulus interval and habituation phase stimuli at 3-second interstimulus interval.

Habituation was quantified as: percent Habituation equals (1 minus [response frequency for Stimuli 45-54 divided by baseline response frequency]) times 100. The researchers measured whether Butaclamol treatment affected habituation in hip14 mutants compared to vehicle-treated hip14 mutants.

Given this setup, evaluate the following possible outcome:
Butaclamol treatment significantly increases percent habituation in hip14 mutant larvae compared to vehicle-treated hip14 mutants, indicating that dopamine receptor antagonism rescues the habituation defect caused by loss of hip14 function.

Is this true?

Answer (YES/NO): NO